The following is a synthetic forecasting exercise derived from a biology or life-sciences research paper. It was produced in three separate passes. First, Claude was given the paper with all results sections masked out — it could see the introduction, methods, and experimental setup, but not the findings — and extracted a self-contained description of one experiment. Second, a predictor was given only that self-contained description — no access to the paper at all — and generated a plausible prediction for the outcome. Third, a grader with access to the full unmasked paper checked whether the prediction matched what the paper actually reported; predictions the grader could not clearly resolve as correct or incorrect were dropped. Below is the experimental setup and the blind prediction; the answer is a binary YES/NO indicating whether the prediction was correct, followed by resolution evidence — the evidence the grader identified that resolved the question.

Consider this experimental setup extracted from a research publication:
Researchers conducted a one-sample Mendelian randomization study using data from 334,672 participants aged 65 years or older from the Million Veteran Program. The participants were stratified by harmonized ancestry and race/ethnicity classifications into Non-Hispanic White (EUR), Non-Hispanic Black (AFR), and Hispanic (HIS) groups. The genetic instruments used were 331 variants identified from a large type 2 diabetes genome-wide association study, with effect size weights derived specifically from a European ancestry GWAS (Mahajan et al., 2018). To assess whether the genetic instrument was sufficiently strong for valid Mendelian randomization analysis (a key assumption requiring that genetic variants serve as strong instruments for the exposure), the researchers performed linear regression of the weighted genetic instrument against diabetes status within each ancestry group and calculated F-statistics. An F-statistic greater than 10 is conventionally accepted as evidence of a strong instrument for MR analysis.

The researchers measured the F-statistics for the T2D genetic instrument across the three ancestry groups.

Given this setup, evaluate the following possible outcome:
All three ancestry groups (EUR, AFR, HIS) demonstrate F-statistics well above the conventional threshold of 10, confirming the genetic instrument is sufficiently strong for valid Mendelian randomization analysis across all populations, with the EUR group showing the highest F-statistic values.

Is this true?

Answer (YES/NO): YES